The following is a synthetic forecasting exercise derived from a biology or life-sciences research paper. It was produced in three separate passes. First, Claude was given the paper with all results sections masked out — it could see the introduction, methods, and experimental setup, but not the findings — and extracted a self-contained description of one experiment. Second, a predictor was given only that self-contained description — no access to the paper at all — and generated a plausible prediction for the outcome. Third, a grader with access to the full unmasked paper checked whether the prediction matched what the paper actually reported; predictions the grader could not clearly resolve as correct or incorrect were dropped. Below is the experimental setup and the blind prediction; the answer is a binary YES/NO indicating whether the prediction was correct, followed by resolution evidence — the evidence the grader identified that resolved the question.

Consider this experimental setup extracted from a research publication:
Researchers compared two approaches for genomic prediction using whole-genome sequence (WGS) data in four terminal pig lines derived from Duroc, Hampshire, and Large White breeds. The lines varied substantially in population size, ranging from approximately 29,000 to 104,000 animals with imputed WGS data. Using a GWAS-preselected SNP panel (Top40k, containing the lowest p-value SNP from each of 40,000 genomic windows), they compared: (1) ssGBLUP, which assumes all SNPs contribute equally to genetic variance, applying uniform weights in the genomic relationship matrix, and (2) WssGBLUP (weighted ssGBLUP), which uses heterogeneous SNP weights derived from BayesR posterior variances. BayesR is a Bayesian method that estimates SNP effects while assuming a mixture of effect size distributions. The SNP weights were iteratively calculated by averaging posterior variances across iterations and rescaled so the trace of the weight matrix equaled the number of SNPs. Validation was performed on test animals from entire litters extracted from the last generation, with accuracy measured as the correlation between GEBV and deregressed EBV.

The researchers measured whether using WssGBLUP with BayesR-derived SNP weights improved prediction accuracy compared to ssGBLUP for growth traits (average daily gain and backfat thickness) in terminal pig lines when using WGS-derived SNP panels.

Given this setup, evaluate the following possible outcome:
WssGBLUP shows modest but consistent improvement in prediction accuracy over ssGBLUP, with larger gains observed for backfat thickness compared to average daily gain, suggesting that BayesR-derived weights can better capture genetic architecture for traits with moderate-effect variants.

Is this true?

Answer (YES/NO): NO